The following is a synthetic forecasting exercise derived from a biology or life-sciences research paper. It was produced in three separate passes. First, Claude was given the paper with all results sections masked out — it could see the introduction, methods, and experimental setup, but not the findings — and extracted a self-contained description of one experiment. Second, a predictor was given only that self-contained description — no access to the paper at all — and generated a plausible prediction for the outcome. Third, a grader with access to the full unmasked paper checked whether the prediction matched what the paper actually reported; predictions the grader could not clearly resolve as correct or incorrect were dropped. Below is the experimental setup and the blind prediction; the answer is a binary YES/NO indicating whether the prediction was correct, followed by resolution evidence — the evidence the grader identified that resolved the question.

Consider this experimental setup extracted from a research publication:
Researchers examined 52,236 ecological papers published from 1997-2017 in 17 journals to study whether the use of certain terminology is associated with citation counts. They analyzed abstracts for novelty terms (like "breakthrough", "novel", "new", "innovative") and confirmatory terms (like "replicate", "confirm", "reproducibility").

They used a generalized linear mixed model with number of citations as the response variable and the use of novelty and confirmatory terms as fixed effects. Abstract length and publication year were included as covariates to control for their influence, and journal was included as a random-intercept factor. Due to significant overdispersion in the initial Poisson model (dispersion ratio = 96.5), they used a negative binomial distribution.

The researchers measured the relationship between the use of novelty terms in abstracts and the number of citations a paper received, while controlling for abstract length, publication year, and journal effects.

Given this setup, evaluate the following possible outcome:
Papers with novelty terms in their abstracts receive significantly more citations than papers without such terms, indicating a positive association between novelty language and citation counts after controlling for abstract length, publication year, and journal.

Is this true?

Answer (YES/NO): YES